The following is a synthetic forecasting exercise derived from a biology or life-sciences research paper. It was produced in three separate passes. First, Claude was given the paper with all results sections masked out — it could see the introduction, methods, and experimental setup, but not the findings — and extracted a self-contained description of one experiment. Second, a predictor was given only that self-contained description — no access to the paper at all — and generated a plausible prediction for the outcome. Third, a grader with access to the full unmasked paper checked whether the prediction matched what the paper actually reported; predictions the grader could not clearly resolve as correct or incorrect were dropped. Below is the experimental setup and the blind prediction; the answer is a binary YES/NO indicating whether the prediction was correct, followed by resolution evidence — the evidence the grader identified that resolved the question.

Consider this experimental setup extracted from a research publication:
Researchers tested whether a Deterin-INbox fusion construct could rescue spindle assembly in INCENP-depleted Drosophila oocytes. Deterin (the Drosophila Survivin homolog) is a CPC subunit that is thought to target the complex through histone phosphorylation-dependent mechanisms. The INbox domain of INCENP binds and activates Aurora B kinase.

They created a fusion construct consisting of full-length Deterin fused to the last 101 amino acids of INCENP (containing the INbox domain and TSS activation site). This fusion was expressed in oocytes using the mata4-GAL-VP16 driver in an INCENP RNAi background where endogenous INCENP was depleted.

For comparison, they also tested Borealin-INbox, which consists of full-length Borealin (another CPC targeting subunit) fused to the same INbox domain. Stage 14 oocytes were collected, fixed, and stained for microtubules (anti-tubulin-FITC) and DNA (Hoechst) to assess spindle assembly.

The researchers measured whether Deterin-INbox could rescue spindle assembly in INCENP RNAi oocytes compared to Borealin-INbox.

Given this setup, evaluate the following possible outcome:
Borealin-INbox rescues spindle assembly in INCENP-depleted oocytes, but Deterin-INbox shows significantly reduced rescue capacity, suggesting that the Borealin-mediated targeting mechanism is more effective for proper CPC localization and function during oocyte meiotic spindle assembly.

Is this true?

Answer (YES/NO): YES